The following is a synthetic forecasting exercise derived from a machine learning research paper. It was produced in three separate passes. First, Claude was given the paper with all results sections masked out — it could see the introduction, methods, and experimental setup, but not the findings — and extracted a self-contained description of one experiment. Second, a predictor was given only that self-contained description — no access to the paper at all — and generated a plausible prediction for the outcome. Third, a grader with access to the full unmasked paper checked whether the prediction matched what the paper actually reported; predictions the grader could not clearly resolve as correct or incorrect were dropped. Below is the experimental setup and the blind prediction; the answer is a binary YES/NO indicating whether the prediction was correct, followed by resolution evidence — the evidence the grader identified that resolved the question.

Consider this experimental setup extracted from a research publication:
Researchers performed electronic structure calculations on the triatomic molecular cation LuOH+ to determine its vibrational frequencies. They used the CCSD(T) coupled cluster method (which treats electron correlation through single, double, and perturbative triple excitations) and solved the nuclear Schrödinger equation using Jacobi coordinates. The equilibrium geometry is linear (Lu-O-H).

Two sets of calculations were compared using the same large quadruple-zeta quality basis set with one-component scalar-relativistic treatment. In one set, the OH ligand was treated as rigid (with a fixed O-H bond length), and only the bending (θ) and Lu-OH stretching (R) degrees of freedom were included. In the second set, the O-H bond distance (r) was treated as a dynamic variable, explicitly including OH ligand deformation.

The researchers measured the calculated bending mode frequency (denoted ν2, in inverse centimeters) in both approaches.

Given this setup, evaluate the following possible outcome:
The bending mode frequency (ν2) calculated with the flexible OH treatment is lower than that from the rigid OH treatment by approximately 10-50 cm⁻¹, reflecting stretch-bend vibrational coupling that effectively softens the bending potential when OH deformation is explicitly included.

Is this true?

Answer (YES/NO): YES